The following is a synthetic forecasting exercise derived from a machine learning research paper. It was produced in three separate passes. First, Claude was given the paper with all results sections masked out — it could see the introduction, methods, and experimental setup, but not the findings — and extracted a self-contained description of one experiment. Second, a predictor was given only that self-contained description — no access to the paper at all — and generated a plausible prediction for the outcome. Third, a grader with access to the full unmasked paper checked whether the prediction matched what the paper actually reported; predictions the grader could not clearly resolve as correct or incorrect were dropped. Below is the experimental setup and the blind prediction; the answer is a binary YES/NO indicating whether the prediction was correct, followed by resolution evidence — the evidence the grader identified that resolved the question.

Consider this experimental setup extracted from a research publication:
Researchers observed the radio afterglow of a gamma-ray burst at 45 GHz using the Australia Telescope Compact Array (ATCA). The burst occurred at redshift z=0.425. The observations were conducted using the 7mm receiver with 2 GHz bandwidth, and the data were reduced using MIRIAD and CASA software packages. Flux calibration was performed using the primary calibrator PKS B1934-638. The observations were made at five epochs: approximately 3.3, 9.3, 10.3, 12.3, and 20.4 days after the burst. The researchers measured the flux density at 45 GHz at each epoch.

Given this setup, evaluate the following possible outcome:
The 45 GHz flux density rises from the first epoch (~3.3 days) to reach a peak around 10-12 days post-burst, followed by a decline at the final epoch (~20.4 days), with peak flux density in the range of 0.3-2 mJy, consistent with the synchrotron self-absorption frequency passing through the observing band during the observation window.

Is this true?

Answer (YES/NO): NO